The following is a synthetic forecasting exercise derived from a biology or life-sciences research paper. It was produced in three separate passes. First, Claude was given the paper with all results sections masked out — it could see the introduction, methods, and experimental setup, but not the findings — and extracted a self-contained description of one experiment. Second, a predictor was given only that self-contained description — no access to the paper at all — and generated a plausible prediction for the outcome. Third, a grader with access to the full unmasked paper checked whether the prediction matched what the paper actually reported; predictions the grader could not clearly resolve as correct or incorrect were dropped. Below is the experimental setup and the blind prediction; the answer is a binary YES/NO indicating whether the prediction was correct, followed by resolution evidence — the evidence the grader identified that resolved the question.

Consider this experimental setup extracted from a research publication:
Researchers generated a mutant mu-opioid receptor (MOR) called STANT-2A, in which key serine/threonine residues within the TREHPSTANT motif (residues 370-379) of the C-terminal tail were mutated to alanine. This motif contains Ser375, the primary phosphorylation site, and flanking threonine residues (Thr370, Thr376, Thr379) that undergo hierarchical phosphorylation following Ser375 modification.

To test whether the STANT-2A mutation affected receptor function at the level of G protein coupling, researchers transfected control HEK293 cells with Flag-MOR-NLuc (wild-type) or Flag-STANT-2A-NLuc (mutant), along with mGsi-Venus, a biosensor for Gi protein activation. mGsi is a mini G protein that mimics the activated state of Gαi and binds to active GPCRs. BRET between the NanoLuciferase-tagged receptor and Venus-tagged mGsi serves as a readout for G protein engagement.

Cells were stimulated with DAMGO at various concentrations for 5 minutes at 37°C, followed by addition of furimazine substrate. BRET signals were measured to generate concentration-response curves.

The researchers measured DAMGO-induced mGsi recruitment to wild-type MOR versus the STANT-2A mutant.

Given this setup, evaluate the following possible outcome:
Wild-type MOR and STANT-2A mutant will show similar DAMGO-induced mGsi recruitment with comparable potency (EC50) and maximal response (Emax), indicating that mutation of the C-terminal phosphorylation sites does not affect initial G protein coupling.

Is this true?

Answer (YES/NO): YES